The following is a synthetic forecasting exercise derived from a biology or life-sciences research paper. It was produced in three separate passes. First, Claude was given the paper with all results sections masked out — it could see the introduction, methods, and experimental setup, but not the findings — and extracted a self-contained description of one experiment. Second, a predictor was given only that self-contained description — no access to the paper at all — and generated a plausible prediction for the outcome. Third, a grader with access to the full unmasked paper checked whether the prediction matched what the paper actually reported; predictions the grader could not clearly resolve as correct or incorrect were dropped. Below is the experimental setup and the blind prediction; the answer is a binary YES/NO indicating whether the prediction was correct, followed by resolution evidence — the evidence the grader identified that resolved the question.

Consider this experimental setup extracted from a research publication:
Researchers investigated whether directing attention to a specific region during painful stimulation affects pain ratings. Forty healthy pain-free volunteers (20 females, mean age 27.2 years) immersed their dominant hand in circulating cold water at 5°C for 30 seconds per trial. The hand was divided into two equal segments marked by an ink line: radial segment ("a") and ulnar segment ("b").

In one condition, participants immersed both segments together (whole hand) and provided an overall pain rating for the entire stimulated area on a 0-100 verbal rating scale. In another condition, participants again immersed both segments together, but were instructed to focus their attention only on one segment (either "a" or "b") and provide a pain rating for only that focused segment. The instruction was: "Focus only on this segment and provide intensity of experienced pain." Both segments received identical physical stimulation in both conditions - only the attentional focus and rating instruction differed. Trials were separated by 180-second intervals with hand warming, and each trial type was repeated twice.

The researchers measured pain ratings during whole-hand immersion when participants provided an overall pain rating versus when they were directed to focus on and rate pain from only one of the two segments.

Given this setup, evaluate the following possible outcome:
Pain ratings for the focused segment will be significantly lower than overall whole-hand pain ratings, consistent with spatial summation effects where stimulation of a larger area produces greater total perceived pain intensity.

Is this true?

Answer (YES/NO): YES